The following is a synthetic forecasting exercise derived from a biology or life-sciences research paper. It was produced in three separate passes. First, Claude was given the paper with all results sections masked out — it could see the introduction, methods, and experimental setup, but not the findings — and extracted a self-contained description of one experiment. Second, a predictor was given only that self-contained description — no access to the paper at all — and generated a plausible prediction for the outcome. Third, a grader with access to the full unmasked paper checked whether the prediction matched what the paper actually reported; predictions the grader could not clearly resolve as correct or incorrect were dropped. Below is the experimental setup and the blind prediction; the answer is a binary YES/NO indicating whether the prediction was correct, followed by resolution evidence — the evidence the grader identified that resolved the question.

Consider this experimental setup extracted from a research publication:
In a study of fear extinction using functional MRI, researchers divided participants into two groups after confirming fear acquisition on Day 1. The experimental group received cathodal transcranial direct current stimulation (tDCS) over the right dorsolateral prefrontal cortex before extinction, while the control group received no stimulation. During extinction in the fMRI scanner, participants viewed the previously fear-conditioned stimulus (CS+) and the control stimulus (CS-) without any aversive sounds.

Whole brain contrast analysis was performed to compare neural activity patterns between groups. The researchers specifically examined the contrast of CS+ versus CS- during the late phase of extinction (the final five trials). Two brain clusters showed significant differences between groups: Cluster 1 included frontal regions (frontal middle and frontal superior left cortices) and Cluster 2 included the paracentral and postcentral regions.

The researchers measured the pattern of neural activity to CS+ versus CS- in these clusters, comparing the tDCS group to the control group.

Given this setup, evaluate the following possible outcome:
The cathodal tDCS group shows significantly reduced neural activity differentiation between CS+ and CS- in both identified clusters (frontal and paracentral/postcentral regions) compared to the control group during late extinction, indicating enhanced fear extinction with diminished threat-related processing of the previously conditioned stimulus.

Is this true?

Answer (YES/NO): NO